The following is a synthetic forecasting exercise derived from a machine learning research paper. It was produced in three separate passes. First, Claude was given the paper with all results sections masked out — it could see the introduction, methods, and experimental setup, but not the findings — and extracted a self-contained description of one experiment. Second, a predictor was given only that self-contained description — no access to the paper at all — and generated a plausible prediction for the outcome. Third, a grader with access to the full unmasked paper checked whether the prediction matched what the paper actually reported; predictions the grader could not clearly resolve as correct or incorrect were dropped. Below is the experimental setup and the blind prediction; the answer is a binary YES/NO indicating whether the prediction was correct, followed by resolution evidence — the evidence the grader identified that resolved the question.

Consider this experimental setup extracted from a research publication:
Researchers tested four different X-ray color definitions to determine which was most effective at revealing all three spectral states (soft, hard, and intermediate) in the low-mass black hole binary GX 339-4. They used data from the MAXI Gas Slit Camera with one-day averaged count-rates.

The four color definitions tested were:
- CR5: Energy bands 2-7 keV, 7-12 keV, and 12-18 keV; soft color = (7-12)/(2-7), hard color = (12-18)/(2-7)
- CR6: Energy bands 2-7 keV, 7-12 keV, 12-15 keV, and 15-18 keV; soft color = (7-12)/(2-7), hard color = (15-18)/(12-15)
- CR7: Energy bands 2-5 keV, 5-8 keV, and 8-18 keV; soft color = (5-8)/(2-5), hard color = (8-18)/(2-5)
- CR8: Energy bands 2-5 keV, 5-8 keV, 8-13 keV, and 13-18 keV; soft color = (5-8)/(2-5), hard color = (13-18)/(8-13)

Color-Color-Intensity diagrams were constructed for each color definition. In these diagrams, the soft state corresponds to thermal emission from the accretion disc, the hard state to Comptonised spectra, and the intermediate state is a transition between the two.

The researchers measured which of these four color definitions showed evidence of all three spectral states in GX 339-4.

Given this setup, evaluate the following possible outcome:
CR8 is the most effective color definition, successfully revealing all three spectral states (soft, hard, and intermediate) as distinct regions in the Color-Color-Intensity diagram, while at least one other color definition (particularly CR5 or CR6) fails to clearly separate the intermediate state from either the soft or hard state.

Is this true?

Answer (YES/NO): NO